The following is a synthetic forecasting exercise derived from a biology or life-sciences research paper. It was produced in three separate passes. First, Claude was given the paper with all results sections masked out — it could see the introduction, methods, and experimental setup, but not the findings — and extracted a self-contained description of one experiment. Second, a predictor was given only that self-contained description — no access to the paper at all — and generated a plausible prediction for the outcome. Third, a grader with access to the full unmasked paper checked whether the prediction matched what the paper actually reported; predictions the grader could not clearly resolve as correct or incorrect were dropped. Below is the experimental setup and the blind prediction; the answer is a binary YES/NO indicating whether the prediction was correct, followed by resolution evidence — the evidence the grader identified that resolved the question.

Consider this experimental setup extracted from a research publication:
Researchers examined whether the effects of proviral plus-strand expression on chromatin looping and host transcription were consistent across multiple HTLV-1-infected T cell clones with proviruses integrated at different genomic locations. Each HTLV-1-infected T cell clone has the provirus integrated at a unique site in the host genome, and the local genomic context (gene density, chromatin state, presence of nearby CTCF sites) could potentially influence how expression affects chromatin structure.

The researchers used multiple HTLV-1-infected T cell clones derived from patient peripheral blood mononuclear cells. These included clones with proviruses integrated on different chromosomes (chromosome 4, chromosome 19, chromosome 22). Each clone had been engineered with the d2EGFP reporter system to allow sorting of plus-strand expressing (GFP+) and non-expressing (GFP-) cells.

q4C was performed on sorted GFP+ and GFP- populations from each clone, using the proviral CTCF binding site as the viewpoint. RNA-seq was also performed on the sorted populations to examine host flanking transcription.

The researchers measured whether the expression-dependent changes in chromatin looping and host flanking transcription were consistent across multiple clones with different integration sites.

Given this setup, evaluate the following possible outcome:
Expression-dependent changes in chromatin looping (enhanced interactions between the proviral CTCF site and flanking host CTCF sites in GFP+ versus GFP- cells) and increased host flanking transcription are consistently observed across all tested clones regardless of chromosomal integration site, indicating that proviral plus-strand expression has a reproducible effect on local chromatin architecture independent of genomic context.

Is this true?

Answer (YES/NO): NO